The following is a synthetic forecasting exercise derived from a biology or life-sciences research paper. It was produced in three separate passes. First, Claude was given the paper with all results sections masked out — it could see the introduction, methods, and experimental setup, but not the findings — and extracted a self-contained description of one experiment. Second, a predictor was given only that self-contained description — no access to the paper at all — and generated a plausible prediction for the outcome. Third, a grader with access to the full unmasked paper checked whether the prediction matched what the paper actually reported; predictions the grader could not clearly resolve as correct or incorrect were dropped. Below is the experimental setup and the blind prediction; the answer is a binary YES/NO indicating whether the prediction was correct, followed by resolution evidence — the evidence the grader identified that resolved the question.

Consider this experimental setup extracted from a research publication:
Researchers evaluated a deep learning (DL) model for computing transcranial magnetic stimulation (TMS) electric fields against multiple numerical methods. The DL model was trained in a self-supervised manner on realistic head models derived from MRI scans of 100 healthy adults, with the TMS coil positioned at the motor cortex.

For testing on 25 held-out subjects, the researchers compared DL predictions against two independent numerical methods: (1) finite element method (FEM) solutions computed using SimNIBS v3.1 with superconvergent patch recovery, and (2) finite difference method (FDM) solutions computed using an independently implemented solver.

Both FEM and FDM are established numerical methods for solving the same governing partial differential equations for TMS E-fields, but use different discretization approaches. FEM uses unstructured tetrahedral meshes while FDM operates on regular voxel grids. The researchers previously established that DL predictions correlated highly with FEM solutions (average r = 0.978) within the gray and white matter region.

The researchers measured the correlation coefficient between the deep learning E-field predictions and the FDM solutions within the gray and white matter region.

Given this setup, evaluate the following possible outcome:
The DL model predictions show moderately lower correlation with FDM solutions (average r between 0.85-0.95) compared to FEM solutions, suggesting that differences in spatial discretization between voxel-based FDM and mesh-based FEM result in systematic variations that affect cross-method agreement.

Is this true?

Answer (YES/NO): NO